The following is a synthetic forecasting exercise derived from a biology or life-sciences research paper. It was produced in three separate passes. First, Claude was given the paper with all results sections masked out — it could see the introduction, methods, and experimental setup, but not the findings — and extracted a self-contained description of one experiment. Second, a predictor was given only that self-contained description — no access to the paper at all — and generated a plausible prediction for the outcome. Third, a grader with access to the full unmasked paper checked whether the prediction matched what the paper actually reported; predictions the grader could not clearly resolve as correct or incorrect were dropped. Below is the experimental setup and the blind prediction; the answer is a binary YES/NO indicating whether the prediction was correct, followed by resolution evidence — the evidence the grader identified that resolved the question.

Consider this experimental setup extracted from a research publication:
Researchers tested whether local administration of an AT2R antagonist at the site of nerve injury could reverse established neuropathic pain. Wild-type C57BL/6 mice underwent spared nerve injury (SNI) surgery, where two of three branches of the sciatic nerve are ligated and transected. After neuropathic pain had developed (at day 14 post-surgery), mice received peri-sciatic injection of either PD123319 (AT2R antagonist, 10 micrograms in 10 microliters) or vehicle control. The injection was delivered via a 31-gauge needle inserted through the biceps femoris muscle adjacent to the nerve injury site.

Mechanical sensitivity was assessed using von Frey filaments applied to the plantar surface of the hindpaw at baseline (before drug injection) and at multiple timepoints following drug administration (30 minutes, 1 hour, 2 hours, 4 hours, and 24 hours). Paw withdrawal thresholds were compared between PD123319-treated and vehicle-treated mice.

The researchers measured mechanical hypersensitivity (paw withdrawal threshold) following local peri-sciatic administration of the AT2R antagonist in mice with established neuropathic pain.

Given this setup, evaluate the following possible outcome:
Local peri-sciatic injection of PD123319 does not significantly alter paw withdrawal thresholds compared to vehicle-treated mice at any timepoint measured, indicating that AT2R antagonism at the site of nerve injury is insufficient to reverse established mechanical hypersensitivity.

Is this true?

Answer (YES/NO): NO